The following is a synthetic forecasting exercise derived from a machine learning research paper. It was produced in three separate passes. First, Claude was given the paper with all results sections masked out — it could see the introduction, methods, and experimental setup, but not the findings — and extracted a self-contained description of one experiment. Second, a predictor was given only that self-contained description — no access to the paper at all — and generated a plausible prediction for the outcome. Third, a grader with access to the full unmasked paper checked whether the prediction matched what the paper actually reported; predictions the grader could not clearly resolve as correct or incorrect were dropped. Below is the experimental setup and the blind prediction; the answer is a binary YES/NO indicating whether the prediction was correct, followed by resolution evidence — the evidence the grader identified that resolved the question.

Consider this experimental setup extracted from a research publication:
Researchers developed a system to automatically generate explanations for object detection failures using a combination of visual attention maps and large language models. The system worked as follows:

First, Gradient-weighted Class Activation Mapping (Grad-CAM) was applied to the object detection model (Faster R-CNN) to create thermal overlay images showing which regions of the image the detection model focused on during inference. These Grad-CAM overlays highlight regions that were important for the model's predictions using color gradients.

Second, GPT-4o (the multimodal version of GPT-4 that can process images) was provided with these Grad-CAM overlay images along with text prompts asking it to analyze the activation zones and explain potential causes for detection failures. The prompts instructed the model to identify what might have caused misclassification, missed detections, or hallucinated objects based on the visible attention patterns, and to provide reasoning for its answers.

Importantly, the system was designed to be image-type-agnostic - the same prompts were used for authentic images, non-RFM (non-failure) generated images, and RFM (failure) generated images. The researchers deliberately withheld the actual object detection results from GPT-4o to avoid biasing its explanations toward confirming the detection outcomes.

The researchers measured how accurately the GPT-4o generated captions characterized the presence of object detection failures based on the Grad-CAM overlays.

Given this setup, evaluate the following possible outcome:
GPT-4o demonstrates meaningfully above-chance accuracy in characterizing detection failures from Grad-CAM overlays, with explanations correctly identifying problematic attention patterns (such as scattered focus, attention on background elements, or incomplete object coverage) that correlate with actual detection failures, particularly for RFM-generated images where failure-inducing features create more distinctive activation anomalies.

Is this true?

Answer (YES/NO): NO